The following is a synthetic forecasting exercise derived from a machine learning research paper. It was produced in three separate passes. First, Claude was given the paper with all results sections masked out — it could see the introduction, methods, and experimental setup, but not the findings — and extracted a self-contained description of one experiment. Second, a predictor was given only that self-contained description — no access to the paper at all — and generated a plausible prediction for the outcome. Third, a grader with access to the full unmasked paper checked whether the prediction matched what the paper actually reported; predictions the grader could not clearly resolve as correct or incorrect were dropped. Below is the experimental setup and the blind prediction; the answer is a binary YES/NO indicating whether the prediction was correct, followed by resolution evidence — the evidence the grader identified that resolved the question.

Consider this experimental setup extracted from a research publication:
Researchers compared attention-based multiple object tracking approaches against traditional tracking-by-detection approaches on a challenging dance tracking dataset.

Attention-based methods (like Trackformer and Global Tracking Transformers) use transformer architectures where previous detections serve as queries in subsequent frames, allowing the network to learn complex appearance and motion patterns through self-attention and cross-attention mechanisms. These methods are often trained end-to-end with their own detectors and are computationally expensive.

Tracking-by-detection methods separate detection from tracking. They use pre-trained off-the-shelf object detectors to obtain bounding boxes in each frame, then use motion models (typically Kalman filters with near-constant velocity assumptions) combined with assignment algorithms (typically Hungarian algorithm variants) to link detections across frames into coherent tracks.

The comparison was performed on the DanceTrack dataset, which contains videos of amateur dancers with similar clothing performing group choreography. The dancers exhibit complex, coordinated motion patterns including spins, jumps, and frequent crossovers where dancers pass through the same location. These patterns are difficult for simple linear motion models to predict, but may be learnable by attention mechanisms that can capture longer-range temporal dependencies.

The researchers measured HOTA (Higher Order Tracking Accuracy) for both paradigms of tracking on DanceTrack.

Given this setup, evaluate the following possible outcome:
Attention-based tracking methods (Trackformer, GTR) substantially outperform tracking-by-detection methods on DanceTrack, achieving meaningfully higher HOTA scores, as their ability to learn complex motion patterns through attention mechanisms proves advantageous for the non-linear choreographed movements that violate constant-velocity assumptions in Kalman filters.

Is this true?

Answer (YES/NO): NO